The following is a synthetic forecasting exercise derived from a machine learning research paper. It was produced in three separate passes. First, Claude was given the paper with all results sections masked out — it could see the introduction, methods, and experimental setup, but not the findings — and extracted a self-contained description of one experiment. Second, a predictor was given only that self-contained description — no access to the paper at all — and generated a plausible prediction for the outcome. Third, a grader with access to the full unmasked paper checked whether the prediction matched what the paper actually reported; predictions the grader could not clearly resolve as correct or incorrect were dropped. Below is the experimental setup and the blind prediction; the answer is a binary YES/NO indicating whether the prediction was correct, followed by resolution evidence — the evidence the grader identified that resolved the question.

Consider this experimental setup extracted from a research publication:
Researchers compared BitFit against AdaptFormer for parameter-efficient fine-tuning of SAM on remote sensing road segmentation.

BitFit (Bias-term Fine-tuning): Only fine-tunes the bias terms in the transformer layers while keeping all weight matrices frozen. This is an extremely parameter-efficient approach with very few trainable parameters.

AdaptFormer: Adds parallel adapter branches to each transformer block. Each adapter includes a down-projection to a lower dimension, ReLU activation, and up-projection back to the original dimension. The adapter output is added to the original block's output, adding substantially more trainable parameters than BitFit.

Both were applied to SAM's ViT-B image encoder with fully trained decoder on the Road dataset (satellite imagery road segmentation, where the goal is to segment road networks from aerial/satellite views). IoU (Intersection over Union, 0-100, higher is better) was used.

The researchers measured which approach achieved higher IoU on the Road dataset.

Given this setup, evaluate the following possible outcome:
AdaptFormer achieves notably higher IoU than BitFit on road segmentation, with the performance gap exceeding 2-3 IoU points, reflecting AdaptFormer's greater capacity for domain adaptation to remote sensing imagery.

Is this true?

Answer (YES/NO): NO